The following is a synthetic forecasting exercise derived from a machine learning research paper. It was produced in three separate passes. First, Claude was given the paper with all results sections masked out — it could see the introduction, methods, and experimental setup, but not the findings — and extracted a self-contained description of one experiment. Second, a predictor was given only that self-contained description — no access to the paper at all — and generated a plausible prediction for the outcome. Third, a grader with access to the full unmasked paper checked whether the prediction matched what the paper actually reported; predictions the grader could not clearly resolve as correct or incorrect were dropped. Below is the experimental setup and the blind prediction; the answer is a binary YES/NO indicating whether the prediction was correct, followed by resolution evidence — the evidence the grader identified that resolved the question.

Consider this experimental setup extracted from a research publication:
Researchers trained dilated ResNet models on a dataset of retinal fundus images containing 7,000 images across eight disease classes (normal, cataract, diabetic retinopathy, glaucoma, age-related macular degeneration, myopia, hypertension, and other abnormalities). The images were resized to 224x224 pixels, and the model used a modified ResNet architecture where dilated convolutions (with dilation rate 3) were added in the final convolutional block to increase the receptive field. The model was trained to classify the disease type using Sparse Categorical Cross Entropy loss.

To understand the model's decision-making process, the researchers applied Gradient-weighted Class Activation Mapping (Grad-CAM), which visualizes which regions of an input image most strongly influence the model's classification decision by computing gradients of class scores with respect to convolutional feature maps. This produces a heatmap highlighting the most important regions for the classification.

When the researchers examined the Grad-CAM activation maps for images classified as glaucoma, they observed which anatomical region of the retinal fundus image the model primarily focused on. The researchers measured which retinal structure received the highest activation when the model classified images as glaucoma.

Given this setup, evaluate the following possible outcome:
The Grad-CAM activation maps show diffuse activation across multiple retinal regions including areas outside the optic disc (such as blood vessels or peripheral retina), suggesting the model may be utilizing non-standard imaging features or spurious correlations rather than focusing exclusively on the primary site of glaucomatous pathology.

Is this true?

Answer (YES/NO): NO